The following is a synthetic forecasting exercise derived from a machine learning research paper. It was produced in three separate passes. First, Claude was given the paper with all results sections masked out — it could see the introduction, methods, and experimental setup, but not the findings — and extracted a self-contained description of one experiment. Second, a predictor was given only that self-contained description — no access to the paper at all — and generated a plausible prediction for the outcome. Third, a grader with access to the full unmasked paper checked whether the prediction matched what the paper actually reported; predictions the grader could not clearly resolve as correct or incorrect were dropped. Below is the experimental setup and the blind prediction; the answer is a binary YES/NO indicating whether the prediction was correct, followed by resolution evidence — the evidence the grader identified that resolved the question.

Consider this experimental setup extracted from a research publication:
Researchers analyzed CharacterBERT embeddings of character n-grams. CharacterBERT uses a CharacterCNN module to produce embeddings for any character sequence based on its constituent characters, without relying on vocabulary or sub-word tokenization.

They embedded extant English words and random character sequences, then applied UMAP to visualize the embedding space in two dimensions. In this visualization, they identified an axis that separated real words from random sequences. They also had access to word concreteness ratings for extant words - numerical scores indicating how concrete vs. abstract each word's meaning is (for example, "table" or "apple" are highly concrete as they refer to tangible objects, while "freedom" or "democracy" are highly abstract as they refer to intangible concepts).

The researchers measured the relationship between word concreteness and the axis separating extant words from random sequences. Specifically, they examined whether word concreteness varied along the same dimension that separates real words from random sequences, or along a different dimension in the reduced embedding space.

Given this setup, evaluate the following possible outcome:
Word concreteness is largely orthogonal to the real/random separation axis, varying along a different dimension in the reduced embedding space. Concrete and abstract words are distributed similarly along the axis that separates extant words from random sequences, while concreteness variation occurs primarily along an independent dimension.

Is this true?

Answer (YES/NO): YES